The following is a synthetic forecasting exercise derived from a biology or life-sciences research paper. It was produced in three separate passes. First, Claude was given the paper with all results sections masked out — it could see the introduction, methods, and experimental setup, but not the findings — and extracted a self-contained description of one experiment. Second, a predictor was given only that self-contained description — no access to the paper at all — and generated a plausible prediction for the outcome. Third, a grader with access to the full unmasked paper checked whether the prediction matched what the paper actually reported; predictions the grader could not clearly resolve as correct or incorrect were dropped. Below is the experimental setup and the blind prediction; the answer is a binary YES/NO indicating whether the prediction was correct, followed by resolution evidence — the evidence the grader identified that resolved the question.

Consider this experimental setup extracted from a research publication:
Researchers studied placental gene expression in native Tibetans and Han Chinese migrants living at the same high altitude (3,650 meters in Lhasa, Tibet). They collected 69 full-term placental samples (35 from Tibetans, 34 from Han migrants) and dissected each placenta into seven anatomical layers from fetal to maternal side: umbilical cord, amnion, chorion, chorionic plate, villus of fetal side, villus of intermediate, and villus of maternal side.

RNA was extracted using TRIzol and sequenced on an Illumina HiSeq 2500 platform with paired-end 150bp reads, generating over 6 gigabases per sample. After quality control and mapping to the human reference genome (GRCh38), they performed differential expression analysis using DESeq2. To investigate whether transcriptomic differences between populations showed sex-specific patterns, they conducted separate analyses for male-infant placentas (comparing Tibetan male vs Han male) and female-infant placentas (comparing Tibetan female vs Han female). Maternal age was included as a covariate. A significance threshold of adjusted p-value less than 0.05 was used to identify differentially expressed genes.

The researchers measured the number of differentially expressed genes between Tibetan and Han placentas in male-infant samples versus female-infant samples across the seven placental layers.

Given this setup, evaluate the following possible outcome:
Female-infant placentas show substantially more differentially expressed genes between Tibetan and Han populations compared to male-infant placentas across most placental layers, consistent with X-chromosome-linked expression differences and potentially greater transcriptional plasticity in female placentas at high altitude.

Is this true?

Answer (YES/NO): NO